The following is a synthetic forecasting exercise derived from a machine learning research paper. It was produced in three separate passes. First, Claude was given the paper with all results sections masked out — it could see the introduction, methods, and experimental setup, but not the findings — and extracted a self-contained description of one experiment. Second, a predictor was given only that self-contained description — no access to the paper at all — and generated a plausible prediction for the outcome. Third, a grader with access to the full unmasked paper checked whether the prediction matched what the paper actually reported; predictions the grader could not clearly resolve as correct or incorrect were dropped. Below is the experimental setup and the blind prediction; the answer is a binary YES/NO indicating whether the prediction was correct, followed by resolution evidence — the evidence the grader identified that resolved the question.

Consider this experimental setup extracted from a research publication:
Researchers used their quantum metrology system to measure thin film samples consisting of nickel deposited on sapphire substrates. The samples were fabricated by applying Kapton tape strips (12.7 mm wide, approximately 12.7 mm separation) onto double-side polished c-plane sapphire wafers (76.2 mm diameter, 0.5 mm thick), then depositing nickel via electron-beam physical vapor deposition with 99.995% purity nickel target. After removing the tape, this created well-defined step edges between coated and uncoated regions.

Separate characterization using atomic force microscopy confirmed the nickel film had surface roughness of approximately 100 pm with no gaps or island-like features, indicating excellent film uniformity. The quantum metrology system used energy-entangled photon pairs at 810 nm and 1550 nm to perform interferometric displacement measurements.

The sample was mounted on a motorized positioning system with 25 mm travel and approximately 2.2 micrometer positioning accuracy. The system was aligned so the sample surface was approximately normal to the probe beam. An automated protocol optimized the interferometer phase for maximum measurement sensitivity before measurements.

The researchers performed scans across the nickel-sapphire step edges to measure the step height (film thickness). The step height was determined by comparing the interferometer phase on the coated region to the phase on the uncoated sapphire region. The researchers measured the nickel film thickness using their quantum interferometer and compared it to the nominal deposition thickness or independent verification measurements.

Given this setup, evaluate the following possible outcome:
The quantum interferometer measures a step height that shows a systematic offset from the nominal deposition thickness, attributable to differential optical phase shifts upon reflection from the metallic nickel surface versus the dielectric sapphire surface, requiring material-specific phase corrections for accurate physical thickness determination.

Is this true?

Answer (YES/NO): NO